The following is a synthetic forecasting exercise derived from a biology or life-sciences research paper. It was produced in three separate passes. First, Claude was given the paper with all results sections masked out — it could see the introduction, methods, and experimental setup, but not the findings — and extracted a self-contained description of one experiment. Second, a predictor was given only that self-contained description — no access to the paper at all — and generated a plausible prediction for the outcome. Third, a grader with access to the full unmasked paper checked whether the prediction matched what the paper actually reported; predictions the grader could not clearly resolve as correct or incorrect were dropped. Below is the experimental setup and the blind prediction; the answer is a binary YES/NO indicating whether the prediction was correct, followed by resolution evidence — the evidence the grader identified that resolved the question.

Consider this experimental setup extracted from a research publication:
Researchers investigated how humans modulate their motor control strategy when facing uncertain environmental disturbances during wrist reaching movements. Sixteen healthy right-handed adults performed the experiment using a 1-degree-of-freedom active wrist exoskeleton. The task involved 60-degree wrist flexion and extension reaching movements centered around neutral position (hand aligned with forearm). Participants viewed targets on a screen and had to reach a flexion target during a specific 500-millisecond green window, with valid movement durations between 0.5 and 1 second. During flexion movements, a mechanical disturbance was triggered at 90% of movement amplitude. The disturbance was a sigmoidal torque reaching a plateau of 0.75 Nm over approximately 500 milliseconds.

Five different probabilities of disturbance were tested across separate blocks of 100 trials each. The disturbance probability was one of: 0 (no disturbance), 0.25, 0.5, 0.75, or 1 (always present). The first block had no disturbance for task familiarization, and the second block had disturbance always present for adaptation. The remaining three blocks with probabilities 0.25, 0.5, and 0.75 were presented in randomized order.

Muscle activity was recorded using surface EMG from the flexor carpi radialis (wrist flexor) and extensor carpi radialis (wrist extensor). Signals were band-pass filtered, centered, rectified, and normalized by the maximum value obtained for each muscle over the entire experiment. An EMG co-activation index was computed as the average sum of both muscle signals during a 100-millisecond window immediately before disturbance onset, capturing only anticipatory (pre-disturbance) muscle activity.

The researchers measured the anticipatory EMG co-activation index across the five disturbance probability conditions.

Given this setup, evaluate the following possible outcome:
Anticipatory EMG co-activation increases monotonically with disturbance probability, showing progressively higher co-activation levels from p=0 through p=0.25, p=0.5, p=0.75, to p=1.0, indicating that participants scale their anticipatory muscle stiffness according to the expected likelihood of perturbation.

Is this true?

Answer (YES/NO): NO